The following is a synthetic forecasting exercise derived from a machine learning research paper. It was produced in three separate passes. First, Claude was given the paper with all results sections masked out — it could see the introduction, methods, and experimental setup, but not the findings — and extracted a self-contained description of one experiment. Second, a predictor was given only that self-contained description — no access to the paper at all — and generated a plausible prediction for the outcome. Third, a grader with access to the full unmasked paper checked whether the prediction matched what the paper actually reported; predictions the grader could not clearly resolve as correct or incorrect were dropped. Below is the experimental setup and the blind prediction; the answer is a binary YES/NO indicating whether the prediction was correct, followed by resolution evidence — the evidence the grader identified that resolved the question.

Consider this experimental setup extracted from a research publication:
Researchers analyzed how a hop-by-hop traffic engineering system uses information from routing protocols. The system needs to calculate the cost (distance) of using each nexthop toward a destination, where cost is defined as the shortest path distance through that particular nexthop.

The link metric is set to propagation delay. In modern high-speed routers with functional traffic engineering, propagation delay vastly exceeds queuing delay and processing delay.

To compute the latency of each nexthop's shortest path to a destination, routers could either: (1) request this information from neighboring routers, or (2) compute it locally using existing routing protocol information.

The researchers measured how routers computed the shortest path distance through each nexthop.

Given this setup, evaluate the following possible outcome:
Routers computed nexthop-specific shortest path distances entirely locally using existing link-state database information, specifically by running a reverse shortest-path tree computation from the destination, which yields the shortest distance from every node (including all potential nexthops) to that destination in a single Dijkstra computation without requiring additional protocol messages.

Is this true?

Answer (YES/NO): NO